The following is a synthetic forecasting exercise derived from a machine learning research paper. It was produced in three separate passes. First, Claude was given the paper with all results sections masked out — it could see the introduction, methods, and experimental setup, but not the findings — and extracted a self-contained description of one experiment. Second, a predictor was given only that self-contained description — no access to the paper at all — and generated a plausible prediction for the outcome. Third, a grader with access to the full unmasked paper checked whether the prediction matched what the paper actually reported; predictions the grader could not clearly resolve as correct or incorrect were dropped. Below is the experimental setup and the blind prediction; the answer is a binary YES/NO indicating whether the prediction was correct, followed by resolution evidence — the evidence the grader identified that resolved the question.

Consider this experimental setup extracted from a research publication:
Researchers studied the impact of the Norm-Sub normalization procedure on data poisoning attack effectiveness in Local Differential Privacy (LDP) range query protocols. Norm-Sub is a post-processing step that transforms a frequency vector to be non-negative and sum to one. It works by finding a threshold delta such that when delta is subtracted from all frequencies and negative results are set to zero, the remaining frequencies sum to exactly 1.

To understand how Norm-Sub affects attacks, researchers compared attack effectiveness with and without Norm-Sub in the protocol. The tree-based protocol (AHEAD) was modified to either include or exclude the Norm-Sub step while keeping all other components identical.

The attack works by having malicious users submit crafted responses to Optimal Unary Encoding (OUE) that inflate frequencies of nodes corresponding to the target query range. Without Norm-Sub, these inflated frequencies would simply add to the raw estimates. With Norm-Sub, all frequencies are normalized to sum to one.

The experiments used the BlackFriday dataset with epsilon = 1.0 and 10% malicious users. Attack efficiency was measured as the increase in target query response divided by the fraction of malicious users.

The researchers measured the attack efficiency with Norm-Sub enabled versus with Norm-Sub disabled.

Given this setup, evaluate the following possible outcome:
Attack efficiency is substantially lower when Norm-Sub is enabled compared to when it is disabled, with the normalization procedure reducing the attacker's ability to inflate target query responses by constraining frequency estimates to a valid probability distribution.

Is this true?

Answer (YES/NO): NO